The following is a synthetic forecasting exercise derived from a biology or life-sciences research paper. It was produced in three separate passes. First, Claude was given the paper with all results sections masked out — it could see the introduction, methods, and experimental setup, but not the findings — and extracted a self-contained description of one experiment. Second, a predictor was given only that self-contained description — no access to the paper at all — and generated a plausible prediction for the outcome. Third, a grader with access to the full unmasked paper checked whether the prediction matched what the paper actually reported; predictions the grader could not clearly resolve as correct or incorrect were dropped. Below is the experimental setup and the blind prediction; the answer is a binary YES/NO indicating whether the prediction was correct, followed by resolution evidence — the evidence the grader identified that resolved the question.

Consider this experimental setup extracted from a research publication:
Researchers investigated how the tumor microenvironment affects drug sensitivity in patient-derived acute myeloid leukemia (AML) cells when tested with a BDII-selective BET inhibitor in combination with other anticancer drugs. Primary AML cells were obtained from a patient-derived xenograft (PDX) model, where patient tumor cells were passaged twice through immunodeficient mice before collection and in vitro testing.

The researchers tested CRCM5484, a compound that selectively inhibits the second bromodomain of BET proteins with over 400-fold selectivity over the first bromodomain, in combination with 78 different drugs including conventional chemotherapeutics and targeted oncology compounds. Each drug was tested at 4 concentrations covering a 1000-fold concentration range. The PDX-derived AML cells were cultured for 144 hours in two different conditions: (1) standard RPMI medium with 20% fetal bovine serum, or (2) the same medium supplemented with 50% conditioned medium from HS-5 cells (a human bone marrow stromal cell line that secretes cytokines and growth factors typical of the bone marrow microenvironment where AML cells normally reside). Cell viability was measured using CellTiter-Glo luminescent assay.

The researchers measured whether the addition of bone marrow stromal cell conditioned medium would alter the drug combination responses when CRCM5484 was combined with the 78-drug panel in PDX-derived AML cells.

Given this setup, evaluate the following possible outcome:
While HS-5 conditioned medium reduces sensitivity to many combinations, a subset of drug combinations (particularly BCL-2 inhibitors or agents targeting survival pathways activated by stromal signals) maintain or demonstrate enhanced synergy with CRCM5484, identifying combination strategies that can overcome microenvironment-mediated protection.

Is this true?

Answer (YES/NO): NO